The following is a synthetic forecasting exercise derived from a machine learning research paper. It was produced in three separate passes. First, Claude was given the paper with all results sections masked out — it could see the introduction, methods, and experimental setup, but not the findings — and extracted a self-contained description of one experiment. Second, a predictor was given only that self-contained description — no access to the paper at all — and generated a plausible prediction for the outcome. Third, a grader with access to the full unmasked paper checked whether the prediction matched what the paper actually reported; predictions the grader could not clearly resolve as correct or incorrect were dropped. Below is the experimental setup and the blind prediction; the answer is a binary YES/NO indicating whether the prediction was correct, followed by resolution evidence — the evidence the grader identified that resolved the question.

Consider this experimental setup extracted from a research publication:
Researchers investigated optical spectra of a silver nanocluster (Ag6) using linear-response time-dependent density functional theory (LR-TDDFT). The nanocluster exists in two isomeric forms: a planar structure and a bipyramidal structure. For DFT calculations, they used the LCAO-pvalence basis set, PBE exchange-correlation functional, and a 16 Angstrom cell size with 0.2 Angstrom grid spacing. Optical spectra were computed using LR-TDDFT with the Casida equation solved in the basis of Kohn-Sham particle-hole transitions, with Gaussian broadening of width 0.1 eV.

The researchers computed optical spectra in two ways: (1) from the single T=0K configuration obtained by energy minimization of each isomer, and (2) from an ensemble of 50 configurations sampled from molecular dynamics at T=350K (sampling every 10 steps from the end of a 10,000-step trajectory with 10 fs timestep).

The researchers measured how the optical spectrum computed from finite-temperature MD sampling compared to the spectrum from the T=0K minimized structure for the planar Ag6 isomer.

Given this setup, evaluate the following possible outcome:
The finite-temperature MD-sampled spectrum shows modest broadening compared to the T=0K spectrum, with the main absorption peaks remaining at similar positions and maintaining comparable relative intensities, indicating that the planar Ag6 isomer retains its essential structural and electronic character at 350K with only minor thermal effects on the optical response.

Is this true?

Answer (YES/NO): NO